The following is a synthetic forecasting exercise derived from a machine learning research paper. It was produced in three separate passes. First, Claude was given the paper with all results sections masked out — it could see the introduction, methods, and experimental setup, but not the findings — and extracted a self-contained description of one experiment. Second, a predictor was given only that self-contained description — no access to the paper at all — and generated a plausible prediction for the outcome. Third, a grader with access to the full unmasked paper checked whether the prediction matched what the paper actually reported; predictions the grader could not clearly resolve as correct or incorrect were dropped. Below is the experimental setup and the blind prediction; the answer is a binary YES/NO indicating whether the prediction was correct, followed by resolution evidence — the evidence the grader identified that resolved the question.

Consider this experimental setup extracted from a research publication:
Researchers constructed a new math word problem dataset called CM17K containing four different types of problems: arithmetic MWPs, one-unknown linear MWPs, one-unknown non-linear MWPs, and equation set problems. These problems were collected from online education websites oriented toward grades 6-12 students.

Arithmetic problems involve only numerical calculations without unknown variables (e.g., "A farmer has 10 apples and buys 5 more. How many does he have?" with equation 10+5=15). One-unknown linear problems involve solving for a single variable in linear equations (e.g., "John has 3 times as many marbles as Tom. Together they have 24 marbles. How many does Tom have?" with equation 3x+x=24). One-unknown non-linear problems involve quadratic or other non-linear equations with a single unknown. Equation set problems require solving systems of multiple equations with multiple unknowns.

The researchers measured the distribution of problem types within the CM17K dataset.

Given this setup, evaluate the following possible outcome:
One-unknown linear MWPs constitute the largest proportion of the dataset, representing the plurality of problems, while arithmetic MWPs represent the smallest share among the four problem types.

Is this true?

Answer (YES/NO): NO